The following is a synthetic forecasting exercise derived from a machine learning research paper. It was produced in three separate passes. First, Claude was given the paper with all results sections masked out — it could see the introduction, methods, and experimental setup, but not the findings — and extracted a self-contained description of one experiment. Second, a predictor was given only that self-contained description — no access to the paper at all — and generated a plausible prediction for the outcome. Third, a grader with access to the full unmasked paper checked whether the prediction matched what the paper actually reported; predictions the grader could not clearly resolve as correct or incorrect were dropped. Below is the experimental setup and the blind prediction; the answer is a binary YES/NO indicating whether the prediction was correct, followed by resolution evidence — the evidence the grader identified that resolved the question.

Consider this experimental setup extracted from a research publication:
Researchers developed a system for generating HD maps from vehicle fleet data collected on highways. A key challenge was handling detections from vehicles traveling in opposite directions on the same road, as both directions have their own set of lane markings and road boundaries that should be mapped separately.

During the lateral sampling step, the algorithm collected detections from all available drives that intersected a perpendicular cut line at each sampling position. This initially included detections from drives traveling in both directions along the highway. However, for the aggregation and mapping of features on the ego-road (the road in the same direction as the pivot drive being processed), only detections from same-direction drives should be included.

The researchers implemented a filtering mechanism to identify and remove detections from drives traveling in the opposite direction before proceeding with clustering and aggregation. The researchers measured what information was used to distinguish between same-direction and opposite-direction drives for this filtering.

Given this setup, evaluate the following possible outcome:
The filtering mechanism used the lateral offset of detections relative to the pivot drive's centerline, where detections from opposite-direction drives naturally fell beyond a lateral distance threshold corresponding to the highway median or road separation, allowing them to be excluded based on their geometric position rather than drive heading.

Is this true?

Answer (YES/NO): NO